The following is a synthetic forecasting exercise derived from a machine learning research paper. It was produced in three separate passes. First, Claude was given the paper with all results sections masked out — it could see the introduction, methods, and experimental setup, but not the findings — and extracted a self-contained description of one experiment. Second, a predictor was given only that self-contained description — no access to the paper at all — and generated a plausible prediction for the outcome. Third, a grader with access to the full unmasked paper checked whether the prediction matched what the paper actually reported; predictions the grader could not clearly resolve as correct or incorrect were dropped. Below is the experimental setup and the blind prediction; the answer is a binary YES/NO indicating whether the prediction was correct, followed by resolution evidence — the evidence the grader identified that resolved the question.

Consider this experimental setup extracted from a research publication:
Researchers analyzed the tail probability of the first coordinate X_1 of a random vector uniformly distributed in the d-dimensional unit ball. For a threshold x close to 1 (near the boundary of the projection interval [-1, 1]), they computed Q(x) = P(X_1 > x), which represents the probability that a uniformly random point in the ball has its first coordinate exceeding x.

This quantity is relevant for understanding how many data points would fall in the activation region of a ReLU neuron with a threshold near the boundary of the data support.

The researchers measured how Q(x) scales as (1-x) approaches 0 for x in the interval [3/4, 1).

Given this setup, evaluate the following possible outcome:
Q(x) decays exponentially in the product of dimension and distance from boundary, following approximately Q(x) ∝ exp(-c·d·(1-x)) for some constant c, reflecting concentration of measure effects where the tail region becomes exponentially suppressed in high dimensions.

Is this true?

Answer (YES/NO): NO